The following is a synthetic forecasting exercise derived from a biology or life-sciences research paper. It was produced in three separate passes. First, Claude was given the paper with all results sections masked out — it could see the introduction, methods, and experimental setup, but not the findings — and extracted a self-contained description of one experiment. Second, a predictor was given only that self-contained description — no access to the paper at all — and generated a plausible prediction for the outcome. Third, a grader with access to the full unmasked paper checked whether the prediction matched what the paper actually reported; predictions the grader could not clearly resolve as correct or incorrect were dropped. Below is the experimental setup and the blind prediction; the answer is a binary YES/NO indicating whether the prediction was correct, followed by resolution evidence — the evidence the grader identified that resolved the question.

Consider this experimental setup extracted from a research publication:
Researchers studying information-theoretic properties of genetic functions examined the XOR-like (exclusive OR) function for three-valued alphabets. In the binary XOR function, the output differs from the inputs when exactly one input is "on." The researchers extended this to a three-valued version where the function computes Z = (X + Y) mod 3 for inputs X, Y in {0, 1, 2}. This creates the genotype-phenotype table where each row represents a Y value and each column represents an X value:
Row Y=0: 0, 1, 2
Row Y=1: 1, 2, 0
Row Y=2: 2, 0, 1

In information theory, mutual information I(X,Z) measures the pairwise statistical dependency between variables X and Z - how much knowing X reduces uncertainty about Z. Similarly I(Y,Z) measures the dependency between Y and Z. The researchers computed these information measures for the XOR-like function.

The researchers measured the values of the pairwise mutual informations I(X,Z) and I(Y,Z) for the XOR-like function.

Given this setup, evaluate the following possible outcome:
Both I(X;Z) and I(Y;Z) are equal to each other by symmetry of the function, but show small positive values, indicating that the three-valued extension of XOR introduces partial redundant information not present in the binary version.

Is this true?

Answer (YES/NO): NO